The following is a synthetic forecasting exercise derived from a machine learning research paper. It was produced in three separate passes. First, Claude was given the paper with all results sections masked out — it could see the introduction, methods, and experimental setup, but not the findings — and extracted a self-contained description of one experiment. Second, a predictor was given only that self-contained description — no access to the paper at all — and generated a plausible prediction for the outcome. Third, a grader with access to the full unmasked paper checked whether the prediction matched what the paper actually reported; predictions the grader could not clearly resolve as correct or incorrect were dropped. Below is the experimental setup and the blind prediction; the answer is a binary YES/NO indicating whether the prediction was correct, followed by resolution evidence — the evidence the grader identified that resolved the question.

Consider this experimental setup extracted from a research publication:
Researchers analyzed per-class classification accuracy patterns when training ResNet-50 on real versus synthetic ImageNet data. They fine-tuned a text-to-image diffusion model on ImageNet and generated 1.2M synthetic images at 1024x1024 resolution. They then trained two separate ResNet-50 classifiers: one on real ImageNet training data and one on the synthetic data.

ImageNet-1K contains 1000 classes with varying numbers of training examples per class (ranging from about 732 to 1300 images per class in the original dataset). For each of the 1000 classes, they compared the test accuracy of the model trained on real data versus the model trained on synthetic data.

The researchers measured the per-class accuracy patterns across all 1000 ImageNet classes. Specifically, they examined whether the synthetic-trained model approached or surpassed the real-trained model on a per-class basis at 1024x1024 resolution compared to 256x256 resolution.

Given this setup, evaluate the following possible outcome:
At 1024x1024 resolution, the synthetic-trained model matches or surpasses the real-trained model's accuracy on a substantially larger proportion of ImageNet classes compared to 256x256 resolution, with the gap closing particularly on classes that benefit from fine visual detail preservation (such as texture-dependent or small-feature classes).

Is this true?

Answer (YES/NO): NO